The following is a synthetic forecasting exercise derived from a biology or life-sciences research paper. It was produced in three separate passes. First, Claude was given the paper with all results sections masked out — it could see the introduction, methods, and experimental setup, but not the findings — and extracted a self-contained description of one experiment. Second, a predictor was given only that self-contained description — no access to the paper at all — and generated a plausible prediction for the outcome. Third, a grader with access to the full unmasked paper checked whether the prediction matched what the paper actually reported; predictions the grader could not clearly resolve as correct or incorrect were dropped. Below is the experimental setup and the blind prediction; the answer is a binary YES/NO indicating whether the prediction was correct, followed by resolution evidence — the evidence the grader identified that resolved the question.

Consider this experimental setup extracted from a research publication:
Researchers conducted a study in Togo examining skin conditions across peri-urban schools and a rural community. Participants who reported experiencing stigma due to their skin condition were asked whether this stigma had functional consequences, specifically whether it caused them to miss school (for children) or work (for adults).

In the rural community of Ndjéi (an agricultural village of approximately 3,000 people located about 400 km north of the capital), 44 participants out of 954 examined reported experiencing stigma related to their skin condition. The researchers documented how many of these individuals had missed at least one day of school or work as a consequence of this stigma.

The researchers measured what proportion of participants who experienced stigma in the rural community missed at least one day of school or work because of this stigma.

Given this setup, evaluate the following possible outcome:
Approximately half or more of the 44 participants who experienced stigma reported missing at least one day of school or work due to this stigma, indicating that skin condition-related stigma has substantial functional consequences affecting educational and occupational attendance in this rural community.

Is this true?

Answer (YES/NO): YES